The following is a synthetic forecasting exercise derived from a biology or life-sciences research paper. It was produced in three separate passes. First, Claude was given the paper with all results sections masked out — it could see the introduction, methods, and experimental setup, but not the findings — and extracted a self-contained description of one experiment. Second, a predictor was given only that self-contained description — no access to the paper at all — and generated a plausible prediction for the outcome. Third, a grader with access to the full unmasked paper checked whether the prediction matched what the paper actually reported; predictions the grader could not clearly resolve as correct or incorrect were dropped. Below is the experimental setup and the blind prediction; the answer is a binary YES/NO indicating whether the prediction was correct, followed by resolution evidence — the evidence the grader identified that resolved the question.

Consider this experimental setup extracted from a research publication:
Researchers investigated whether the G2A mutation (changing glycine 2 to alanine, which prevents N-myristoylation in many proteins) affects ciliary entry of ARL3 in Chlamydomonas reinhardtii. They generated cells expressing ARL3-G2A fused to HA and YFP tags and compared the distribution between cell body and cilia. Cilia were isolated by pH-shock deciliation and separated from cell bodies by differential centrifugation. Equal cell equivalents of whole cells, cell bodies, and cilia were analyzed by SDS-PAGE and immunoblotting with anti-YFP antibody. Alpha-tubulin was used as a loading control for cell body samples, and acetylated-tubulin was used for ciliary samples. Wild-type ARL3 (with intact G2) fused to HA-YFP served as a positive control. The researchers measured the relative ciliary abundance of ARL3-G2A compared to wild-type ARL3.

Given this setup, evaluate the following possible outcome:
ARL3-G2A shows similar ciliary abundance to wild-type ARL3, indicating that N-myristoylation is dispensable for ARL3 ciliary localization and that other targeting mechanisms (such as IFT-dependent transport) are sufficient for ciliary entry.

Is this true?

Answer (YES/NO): NO